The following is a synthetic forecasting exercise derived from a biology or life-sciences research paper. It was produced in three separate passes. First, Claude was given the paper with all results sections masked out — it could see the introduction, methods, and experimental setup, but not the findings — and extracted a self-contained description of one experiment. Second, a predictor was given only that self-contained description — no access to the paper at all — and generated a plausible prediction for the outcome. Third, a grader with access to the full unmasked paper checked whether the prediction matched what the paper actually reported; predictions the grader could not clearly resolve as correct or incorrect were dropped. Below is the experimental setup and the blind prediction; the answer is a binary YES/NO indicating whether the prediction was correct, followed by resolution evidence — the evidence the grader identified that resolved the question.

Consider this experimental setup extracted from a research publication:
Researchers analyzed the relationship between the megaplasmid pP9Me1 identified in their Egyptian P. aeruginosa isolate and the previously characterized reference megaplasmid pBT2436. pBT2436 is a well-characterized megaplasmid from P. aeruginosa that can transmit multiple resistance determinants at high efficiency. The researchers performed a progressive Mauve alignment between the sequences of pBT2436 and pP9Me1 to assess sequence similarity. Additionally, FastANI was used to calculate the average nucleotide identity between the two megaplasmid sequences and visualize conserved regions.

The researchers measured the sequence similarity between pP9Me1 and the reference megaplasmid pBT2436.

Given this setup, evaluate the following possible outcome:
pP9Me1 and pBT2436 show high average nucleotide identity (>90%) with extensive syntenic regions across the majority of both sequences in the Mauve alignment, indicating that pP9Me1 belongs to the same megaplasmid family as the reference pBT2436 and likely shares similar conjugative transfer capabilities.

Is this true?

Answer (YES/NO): YES